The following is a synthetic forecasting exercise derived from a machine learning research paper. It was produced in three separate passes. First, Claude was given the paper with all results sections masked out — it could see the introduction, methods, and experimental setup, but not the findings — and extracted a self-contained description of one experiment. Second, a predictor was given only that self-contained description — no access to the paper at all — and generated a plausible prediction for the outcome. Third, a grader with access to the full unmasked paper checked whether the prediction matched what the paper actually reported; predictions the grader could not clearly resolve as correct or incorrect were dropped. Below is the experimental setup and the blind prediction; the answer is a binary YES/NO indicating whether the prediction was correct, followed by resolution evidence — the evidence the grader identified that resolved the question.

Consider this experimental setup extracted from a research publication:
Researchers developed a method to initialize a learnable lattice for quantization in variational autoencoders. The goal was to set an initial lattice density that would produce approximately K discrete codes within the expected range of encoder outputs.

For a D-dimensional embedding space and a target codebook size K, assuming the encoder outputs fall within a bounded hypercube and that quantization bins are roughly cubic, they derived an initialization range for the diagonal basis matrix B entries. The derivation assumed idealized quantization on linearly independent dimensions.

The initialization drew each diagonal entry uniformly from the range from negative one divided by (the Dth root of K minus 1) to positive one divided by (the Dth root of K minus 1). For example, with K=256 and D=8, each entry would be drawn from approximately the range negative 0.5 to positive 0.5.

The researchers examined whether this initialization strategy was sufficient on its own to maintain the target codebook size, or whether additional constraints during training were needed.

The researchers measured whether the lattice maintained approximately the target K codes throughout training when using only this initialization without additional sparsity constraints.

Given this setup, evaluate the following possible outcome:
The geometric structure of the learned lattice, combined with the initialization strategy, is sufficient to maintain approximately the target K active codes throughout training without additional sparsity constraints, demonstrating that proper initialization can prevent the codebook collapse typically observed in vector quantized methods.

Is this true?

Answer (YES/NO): NO